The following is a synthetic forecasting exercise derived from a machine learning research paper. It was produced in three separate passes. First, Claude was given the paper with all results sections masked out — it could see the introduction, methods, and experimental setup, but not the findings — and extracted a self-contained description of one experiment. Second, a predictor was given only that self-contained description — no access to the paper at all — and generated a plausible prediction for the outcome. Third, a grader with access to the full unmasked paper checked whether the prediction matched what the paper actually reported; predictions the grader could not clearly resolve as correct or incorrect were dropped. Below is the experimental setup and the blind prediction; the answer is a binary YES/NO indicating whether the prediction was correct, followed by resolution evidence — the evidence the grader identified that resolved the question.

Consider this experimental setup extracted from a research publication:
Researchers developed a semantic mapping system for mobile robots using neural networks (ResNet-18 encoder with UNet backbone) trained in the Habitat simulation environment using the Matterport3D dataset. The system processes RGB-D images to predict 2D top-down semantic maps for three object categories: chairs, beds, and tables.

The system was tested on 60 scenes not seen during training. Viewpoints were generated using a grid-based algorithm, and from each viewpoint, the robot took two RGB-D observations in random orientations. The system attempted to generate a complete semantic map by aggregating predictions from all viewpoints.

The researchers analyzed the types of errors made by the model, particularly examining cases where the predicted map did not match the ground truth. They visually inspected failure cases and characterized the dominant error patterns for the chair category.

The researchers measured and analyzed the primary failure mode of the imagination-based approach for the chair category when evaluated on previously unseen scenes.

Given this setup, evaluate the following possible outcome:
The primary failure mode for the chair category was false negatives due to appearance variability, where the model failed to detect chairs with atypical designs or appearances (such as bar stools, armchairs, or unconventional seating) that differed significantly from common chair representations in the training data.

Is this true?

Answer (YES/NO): YES